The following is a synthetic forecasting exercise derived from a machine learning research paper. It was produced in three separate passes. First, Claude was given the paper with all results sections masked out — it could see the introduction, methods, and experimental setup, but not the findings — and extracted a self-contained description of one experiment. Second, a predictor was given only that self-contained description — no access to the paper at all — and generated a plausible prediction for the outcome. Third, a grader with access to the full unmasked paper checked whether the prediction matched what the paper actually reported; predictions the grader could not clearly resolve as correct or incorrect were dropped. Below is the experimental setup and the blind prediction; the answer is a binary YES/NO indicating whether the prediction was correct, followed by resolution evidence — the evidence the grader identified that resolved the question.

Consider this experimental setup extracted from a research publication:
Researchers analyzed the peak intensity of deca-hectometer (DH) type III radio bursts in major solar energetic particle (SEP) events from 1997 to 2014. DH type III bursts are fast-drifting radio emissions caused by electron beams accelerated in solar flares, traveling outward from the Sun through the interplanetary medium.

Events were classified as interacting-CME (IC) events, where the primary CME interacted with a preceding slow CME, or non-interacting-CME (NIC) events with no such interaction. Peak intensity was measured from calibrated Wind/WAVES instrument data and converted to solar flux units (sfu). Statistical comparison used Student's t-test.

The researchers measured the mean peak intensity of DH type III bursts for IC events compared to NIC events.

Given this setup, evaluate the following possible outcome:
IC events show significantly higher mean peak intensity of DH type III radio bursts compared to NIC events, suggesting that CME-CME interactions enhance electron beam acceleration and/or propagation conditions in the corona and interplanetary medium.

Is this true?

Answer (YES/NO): NO